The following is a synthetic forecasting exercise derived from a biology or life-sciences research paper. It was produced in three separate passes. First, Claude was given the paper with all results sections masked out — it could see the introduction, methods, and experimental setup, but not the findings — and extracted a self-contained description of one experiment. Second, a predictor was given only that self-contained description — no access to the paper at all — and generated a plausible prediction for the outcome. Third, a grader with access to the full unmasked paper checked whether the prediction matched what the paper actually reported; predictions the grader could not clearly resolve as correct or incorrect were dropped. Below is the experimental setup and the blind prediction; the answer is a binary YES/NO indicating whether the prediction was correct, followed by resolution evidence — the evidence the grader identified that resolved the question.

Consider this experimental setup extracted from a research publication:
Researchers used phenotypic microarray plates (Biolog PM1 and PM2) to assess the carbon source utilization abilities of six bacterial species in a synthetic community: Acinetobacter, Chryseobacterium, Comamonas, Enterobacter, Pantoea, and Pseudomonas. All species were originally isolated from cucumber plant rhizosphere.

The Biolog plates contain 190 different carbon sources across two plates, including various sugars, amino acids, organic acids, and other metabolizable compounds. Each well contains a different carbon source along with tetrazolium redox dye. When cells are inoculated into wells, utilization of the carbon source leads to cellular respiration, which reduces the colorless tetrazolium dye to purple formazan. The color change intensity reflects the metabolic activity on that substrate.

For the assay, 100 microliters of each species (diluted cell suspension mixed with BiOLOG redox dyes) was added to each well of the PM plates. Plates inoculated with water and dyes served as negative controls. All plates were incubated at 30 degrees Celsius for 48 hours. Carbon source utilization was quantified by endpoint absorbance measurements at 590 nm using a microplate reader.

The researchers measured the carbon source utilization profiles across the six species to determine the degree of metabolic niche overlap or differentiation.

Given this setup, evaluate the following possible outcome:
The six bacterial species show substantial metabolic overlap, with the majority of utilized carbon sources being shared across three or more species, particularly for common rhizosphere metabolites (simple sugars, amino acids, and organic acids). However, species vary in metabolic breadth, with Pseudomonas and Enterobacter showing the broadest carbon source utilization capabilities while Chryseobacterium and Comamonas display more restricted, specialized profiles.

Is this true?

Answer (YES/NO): NO